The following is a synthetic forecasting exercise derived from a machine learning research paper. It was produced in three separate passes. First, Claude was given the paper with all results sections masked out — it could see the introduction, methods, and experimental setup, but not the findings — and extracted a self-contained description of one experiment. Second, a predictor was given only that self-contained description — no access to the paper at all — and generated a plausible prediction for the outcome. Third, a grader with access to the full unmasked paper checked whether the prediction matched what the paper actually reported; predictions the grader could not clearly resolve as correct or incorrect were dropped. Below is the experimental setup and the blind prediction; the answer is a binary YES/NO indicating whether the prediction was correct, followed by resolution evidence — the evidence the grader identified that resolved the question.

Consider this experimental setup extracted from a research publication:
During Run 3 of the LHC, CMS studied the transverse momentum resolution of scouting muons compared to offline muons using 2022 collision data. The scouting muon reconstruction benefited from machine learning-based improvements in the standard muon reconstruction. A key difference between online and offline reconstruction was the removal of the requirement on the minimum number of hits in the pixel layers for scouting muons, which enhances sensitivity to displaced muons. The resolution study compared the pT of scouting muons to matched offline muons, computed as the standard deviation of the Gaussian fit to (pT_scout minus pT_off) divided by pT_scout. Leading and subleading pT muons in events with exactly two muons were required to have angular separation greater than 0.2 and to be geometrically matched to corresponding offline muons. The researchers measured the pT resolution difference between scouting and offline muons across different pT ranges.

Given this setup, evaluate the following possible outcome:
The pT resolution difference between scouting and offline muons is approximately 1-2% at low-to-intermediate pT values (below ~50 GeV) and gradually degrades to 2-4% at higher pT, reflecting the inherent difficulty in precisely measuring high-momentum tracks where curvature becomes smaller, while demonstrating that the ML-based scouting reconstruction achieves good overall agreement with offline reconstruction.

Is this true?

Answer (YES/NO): NO